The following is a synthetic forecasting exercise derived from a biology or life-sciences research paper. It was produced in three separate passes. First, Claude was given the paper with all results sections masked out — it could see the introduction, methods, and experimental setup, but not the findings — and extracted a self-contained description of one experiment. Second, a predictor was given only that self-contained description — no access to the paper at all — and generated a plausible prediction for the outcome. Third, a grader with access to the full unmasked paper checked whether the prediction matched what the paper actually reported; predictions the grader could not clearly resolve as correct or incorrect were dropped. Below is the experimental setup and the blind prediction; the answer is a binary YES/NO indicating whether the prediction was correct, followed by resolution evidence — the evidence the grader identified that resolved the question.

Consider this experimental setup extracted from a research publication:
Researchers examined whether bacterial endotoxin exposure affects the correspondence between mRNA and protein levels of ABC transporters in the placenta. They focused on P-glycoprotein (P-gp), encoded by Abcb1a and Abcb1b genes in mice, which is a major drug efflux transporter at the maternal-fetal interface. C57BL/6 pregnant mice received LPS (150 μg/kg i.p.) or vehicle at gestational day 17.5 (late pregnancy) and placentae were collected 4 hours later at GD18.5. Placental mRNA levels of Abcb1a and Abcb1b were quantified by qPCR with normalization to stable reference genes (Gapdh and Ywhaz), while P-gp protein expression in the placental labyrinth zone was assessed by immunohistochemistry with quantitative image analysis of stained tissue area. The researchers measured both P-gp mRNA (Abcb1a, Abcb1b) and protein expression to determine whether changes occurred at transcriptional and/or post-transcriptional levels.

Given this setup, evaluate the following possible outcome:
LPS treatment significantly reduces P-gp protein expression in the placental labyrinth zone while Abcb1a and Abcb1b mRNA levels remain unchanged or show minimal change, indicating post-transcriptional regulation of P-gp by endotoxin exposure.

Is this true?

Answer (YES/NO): YES